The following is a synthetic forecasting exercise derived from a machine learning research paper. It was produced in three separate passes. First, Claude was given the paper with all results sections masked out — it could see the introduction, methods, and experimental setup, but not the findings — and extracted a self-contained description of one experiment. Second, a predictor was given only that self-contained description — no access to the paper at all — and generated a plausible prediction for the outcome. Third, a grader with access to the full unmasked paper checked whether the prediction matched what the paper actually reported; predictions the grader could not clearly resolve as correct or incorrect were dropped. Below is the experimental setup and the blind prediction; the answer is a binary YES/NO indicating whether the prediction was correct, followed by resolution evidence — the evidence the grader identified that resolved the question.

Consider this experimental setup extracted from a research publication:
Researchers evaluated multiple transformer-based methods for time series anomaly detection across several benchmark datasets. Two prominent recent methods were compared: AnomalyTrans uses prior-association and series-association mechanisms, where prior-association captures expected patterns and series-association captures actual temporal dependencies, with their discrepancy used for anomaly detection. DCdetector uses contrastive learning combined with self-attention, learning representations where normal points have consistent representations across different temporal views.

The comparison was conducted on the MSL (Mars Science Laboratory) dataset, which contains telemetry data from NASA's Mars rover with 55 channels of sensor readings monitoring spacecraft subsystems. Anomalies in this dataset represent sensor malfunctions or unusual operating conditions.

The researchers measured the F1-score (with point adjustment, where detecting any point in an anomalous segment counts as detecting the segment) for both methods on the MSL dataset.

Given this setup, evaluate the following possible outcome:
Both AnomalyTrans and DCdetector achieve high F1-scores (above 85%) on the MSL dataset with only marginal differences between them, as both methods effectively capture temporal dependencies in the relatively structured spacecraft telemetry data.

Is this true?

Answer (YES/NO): YES